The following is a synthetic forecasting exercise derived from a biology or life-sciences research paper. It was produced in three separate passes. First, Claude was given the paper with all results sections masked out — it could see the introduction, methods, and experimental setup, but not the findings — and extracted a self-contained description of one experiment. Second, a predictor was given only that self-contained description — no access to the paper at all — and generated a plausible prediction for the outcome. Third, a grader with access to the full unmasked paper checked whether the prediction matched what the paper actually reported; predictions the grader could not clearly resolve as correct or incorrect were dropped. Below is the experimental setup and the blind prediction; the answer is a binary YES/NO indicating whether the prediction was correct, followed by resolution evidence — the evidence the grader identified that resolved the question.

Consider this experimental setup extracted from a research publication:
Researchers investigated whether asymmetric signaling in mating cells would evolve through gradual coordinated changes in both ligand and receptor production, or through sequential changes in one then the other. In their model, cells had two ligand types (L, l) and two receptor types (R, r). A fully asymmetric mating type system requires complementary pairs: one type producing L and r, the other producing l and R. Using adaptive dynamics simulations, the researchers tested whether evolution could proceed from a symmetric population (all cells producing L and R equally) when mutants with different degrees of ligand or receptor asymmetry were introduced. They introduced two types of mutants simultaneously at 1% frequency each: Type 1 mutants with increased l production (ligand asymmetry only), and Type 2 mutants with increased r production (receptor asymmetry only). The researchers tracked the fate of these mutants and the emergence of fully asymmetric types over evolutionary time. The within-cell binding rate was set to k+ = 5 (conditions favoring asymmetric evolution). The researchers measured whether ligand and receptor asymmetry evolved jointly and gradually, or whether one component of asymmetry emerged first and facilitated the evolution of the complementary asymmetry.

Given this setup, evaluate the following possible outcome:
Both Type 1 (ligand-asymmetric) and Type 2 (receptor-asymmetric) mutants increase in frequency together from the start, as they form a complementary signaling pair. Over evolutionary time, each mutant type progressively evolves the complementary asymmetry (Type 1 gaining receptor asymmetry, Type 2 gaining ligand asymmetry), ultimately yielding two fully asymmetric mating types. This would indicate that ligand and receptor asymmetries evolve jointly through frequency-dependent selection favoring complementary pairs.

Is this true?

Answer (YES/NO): YES